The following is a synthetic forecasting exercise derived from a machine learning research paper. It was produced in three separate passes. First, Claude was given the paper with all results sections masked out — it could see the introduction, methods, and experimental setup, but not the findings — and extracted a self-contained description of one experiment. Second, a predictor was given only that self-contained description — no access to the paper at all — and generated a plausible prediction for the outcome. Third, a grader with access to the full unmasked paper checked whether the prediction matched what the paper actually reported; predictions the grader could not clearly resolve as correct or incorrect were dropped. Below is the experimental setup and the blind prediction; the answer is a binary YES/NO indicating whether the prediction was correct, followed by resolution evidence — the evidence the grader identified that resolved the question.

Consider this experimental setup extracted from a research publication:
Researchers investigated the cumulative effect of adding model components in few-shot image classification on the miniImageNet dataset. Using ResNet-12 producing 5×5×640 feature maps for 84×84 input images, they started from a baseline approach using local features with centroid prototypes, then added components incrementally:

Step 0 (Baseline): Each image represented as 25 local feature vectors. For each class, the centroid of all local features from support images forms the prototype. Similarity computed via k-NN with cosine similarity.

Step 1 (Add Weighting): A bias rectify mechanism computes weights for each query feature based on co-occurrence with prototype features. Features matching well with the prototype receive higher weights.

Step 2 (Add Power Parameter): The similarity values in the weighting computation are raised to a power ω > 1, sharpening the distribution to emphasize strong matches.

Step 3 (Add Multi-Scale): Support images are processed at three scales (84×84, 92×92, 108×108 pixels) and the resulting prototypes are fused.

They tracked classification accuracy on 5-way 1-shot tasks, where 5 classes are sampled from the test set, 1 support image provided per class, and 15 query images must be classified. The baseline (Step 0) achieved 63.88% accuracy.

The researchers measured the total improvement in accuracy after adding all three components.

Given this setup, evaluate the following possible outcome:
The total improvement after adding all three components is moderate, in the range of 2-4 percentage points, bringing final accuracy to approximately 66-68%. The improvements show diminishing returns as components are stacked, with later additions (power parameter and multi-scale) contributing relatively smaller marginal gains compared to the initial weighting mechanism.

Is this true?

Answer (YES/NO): YES